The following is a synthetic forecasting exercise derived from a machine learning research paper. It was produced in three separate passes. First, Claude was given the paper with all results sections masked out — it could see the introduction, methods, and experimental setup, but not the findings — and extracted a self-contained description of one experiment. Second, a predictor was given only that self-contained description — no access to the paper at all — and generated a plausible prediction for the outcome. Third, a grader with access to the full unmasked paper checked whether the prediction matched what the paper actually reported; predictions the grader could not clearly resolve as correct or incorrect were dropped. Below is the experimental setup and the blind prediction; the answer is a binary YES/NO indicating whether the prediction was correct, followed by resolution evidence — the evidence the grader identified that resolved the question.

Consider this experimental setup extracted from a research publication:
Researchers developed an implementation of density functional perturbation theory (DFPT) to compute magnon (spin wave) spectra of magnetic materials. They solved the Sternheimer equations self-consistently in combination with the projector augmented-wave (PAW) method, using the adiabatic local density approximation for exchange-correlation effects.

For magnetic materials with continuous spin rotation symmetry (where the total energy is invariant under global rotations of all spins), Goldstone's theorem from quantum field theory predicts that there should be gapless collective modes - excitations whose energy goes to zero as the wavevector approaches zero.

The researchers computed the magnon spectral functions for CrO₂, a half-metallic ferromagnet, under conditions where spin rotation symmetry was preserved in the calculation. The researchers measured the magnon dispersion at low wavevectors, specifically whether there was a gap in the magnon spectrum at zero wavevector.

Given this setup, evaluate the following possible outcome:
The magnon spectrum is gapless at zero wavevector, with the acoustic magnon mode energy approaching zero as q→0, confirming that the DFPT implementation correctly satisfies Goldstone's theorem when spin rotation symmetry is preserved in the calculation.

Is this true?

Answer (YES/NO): YES